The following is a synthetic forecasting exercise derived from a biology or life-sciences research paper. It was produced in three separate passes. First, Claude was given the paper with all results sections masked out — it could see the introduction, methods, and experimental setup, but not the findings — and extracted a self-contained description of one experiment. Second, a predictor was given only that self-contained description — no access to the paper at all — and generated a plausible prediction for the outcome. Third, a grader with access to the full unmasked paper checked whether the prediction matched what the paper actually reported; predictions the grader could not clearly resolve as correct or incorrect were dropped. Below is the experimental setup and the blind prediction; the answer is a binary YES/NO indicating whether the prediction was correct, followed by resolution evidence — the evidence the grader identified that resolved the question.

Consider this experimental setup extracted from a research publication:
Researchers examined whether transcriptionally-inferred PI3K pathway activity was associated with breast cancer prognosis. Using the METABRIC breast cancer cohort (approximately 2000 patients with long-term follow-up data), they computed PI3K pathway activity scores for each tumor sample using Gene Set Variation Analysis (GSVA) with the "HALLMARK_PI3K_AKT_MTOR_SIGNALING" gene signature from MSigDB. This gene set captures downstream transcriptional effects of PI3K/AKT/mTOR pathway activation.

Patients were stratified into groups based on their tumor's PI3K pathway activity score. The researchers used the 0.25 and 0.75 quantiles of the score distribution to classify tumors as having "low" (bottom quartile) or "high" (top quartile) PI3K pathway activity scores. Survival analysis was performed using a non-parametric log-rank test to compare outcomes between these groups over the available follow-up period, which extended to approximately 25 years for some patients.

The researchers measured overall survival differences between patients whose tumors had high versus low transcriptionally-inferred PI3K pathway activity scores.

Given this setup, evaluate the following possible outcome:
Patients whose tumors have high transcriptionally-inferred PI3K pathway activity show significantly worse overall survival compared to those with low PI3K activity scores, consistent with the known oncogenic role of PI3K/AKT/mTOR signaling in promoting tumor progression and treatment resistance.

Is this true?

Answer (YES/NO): YES